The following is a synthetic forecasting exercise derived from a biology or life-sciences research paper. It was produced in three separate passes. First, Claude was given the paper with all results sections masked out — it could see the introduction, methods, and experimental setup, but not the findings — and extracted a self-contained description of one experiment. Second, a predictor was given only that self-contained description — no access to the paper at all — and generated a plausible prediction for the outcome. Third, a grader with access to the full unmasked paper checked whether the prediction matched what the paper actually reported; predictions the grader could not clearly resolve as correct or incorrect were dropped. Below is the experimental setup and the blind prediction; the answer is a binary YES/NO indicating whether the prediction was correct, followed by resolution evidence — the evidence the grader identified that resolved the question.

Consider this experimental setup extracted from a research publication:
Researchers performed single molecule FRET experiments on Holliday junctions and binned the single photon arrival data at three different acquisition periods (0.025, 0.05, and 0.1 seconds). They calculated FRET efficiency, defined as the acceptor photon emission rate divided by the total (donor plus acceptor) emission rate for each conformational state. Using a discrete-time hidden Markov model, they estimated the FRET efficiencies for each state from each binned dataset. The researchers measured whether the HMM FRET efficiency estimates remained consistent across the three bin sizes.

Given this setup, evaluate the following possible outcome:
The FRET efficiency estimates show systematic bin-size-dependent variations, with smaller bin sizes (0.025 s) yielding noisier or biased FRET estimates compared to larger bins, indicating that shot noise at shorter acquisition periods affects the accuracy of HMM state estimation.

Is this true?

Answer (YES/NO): NO